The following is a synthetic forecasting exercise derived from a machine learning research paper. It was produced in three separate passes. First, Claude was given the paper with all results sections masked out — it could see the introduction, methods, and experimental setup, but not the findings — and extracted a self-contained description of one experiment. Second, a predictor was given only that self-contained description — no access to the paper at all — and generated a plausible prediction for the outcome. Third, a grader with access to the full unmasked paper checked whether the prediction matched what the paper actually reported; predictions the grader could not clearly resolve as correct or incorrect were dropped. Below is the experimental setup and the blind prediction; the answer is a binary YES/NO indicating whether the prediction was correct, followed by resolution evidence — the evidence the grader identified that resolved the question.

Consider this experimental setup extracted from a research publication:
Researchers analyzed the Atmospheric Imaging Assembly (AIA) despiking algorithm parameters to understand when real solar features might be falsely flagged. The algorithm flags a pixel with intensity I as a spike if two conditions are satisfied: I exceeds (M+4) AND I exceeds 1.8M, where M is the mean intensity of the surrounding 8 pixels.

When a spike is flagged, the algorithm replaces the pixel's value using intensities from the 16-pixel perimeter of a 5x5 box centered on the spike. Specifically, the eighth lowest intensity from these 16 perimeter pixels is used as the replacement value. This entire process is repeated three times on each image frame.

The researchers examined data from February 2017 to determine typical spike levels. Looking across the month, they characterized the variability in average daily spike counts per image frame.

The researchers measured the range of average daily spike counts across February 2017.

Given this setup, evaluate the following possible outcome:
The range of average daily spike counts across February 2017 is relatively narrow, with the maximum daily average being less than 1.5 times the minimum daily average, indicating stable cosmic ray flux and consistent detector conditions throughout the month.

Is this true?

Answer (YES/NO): NO